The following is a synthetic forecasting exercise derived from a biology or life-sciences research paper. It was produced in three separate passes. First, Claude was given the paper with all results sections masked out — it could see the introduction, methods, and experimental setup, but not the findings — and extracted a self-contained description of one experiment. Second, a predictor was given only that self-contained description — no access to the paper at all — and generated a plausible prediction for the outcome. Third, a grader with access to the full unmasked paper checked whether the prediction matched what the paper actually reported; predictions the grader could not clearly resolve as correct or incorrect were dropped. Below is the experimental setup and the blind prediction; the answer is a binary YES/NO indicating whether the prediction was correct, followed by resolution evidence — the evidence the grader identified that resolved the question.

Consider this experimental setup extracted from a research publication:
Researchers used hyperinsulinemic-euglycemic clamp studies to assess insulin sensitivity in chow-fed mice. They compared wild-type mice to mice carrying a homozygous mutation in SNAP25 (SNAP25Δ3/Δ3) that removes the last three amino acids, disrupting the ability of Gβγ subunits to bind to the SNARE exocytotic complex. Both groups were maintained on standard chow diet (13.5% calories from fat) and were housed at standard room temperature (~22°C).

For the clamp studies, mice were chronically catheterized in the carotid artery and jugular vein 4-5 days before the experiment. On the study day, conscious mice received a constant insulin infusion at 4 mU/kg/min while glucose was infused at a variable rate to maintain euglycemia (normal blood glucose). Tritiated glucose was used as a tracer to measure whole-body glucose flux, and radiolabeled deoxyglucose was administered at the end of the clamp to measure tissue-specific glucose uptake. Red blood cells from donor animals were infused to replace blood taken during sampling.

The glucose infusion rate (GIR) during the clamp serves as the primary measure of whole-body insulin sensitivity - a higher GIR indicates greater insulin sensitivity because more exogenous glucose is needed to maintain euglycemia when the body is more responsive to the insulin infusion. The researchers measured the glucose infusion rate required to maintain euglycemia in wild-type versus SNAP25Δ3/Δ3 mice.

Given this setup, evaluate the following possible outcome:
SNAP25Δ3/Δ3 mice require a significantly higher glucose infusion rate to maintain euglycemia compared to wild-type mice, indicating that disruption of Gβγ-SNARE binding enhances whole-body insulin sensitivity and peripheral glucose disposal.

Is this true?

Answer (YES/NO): YES